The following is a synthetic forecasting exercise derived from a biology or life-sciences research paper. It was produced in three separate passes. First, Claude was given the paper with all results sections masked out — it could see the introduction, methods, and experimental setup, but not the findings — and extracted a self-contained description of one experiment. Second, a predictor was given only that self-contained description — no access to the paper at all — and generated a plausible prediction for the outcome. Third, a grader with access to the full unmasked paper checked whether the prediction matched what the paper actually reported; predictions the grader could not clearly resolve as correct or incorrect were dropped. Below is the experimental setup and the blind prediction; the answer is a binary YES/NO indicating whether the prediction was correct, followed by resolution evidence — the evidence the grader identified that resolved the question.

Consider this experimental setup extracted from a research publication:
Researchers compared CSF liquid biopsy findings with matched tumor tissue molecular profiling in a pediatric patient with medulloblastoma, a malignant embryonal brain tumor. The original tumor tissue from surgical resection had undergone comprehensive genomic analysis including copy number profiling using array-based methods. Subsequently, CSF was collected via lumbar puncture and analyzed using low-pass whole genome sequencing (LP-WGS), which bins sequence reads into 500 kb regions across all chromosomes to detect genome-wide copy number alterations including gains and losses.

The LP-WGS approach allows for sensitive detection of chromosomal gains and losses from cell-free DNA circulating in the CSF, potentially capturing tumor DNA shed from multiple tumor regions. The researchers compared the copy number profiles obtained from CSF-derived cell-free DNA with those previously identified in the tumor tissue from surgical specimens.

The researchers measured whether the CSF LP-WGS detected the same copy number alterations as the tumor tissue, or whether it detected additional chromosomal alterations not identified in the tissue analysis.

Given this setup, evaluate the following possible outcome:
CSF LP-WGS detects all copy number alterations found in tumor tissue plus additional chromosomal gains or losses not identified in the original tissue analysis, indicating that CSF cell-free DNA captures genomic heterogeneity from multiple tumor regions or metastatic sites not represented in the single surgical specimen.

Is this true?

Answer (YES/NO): NO